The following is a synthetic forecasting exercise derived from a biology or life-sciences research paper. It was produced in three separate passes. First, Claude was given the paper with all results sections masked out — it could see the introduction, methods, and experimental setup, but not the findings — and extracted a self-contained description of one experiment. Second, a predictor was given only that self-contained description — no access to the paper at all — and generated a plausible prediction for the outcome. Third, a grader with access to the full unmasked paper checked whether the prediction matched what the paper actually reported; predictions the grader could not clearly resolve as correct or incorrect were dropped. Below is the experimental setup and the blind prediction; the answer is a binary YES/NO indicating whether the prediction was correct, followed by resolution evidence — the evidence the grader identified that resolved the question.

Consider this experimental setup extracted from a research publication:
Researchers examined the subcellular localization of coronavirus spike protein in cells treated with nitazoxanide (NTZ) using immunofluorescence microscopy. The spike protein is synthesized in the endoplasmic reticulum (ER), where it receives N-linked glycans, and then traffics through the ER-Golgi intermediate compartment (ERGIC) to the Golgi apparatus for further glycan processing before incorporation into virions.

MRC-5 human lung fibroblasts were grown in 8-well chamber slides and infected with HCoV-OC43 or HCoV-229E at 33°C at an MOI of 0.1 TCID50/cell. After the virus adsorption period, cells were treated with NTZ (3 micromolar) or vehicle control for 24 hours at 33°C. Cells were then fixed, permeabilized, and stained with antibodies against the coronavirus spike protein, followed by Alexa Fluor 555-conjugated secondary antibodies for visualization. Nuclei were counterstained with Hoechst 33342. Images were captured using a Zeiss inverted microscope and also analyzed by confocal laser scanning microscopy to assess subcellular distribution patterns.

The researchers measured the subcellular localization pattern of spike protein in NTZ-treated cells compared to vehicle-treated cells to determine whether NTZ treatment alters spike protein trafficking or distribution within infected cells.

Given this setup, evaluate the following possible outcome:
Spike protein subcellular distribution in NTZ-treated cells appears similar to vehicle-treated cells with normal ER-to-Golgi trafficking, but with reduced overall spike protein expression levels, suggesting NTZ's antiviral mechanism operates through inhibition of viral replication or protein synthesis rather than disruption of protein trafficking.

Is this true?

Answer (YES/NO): NO